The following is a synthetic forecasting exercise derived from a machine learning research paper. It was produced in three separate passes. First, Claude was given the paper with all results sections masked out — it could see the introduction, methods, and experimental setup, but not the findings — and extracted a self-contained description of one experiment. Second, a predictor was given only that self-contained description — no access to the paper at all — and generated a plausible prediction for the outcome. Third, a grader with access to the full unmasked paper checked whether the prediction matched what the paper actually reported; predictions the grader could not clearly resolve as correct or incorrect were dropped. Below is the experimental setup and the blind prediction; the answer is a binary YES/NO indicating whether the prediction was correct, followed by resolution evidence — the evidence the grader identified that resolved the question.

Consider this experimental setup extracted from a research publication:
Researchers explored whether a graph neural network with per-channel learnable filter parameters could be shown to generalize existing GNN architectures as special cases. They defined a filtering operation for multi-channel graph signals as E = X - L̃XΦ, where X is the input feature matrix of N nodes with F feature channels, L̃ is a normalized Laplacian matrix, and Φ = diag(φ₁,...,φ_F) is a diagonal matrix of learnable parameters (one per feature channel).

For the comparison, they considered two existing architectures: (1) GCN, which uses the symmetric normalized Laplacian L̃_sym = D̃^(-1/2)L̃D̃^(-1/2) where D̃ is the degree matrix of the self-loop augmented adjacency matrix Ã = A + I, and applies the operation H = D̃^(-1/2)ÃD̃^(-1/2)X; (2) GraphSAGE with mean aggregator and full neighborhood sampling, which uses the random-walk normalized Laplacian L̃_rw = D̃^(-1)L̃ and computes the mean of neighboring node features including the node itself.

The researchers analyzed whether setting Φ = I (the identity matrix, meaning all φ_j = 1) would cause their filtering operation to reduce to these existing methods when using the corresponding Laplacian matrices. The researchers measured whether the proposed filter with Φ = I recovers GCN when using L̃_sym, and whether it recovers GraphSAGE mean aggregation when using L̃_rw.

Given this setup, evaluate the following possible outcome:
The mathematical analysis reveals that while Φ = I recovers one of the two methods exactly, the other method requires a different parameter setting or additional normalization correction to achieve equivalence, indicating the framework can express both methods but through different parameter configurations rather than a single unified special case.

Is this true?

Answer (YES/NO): NO